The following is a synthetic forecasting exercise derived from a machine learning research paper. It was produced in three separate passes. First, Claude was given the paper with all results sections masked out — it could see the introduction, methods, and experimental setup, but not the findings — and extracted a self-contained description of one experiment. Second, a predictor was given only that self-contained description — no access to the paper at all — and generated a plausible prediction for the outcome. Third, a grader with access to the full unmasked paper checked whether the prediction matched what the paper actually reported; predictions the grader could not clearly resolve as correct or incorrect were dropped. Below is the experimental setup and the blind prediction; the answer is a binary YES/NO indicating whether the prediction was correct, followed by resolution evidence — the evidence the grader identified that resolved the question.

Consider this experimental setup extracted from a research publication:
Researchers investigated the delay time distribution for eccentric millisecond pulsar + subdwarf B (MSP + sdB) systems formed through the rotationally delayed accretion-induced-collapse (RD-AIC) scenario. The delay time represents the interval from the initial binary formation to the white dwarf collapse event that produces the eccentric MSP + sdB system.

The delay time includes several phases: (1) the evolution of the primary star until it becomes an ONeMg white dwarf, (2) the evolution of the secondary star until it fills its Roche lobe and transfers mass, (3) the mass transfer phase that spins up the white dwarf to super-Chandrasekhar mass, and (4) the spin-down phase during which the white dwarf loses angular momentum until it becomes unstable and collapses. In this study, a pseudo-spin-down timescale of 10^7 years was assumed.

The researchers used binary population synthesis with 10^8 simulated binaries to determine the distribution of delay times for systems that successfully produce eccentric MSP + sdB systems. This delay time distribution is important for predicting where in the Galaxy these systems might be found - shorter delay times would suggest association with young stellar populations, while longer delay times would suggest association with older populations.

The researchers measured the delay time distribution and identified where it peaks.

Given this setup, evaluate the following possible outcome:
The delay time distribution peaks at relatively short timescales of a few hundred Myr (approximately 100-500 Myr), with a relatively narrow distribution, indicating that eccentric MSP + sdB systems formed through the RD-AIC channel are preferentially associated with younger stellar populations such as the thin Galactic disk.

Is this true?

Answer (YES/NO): YES